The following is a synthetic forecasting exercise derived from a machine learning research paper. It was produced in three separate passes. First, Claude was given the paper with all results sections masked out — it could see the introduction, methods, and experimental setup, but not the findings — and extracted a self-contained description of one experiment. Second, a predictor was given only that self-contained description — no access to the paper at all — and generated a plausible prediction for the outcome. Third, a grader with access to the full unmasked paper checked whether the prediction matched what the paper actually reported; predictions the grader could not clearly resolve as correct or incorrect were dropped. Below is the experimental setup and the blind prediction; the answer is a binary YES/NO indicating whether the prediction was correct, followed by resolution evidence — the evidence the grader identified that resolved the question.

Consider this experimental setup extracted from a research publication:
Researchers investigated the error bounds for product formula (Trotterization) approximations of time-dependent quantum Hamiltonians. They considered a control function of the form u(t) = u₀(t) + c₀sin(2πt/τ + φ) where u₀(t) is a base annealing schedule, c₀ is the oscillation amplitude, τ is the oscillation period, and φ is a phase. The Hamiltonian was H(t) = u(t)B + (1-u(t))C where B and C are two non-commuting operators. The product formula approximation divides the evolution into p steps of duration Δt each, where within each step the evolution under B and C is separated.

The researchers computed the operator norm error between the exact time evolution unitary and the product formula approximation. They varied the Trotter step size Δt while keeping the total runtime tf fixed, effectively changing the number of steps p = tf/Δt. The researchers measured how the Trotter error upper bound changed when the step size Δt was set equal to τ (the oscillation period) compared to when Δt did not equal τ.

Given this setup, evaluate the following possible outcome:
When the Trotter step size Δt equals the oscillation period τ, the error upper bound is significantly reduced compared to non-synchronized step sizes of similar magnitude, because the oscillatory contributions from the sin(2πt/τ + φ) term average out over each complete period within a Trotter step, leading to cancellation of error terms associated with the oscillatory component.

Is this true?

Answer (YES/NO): YES